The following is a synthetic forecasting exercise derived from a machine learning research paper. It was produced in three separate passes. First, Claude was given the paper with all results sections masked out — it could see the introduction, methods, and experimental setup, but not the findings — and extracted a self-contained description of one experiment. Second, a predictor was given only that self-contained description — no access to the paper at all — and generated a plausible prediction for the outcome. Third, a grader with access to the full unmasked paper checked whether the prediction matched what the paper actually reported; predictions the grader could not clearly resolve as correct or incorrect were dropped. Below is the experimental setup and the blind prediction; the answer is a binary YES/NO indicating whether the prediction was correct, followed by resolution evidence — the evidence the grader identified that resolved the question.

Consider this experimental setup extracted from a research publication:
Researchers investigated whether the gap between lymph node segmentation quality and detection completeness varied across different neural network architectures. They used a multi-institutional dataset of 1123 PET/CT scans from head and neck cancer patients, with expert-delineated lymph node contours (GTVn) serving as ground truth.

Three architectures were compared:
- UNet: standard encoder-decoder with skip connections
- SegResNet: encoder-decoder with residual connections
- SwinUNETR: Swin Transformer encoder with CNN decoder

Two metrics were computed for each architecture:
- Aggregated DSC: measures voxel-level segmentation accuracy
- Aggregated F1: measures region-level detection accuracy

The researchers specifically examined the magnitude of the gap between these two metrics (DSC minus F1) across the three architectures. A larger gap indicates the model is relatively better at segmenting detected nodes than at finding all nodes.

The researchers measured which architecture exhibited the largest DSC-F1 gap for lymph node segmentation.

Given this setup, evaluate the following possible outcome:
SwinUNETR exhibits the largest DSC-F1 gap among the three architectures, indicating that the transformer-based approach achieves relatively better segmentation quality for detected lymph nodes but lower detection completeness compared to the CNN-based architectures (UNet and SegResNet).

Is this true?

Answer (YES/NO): YES